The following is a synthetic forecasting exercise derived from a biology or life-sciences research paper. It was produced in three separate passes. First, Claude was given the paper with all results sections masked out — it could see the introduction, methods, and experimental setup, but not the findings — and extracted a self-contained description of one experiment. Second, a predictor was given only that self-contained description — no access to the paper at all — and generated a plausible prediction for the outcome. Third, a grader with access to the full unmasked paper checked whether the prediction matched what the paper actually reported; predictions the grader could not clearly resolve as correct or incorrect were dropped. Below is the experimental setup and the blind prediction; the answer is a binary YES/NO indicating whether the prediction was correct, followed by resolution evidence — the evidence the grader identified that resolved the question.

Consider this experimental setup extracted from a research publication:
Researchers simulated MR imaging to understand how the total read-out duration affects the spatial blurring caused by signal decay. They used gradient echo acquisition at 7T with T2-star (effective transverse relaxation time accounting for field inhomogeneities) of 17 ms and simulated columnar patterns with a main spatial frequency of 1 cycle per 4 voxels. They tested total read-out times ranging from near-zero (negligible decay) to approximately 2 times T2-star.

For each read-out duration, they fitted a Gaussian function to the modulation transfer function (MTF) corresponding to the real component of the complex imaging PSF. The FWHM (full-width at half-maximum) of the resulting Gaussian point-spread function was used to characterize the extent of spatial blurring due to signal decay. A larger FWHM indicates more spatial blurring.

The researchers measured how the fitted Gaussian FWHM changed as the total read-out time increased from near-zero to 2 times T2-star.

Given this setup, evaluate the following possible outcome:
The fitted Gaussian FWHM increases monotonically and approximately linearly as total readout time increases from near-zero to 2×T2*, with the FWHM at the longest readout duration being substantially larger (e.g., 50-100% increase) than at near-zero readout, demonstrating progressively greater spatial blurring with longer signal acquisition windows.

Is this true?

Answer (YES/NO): NO